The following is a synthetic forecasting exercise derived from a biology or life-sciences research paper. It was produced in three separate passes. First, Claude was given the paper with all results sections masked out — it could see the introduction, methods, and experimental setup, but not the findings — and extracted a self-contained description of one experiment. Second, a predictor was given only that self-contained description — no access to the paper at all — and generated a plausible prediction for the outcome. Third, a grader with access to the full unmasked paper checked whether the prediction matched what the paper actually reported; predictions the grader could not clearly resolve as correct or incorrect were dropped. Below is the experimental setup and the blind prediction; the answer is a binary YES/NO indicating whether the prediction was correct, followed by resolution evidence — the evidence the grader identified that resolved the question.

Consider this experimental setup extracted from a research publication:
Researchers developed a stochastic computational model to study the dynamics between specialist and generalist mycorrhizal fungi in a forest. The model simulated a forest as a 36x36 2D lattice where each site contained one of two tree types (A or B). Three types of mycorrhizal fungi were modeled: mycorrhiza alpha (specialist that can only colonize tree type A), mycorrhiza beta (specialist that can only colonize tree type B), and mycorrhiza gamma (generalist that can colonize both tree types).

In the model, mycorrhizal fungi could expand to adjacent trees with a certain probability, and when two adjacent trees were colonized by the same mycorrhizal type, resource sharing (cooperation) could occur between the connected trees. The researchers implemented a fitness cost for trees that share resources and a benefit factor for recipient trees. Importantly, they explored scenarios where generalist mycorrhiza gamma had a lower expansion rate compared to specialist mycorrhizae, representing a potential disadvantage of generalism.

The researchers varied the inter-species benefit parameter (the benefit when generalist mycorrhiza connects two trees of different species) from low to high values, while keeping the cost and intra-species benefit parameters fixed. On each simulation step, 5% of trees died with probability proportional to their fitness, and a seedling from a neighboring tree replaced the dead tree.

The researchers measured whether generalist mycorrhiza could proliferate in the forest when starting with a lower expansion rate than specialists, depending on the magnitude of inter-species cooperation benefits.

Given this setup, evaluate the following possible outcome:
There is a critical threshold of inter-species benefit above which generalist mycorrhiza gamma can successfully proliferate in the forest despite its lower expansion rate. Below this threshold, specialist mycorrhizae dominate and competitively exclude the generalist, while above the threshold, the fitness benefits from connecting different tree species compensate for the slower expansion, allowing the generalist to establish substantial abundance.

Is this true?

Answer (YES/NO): YES